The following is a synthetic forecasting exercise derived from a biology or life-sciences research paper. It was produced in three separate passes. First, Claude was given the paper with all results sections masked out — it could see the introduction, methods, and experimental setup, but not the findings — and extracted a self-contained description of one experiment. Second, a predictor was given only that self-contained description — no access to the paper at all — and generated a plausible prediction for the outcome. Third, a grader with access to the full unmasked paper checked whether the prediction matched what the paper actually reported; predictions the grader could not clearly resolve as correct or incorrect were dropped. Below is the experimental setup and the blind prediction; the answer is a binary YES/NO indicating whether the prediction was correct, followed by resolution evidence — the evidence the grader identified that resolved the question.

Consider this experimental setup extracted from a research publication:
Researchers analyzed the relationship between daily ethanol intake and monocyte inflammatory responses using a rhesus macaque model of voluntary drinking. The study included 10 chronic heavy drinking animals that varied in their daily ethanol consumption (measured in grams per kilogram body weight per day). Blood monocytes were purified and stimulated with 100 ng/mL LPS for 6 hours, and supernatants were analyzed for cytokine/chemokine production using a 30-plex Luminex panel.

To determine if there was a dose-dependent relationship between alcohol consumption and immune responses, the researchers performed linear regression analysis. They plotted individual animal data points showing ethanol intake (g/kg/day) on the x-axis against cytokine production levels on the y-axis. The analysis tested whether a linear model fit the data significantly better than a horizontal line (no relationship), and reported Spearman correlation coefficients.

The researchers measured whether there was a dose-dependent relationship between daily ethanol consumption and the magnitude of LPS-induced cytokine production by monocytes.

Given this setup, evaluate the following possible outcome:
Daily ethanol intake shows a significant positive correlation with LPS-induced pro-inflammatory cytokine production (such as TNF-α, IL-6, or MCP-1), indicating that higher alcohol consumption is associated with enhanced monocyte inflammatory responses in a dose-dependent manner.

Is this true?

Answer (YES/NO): YES